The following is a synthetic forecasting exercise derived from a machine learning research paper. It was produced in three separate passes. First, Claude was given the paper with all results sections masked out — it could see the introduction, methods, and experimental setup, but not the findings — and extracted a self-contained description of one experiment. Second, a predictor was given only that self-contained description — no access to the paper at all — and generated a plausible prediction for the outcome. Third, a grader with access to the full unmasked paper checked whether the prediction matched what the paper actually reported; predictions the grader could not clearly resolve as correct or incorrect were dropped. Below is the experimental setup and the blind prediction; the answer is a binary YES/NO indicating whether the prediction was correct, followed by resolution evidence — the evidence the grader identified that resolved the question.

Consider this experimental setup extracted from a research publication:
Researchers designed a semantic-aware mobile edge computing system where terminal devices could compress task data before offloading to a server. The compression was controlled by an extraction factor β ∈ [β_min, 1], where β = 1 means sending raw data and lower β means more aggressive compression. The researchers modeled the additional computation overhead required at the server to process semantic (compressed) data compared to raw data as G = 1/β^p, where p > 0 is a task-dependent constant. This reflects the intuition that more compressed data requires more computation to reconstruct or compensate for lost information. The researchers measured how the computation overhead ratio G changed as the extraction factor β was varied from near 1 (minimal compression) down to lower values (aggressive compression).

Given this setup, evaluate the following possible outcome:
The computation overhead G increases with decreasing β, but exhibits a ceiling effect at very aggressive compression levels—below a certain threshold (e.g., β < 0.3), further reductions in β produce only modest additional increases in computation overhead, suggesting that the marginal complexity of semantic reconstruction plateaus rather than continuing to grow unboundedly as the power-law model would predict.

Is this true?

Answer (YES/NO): NO